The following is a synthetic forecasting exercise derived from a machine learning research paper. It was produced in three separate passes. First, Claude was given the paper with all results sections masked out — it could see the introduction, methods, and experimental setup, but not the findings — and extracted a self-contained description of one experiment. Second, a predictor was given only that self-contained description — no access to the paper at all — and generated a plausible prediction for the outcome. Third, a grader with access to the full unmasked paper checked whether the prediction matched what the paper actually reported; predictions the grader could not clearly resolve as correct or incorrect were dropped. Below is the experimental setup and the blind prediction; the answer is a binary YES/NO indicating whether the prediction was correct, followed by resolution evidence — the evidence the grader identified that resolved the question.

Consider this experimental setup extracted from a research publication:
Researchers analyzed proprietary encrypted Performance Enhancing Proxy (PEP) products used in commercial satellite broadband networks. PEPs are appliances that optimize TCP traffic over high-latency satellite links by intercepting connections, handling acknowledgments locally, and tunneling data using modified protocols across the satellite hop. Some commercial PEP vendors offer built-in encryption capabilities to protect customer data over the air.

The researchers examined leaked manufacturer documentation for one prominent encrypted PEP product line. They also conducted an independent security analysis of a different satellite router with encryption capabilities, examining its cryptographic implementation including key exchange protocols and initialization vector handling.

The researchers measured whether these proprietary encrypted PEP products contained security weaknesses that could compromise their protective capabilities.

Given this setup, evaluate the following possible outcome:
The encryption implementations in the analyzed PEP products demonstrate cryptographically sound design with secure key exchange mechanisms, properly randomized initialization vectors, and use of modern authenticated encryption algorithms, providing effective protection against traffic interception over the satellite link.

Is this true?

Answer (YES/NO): NO